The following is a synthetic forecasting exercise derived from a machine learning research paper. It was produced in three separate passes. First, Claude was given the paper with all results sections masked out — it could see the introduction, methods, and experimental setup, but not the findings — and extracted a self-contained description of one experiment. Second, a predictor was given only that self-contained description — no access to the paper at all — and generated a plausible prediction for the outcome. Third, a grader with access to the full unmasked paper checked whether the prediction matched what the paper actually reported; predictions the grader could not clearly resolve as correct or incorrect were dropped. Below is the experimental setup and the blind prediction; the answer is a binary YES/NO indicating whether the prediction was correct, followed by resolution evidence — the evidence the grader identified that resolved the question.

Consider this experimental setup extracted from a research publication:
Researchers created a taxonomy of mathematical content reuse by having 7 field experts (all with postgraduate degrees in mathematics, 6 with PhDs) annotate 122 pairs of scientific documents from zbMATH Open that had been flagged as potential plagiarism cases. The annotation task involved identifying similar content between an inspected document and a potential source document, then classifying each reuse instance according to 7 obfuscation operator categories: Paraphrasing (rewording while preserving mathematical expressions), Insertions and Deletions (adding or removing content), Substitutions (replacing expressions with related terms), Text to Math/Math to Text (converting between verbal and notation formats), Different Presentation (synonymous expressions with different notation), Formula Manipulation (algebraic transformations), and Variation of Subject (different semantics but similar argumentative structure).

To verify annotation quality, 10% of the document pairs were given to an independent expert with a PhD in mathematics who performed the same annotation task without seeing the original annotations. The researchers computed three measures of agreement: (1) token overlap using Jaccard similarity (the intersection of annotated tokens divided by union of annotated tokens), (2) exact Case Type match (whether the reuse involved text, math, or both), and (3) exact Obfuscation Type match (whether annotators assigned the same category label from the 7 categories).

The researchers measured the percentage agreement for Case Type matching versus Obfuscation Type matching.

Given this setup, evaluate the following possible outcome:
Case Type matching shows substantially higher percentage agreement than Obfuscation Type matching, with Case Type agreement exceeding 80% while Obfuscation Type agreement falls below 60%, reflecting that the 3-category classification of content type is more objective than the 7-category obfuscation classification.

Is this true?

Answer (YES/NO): NO